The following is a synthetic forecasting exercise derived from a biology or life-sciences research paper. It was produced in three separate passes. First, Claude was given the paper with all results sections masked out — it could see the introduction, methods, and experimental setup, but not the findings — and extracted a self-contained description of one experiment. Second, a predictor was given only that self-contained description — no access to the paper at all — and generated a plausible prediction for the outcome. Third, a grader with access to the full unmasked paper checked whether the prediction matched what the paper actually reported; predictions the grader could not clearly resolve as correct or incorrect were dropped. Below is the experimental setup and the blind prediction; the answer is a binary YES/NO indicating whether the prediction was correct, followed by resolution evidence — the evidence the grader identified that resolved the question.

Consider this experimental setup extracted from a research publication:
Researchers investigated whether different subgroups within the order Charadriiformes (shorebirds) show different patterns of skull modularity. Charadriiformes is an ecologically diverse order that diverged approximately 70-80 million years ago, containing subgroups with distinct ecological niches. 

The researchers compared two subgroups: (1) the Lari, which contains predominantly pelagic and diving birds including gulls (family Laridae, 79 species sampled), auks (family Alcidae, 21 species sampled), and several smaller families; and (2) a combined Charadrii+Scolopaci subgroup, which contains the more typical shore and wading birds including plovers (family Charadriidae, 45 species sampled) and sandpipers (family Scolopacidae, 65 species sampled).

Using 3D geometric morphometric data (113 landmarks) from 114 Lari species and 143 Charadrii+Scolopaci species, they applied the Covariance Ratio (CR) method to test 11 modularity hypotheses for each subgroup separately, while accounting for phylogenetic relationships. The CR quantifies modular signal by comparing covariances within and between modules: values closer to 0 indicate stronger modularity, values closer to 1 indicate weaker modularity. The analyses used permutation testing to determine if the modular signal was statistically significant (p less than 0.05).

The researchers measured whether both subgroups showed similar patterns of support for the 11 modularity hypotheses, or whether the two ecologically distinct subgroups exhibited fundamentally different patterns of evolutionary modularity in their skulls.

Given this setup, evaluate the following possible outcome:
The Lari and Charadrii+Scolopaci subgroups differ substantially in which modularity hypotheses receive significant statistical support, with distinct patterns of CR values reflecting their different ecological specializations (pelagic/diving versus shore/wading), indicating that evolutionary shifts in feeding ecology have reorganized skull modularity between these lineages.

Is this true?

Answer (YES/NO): YES